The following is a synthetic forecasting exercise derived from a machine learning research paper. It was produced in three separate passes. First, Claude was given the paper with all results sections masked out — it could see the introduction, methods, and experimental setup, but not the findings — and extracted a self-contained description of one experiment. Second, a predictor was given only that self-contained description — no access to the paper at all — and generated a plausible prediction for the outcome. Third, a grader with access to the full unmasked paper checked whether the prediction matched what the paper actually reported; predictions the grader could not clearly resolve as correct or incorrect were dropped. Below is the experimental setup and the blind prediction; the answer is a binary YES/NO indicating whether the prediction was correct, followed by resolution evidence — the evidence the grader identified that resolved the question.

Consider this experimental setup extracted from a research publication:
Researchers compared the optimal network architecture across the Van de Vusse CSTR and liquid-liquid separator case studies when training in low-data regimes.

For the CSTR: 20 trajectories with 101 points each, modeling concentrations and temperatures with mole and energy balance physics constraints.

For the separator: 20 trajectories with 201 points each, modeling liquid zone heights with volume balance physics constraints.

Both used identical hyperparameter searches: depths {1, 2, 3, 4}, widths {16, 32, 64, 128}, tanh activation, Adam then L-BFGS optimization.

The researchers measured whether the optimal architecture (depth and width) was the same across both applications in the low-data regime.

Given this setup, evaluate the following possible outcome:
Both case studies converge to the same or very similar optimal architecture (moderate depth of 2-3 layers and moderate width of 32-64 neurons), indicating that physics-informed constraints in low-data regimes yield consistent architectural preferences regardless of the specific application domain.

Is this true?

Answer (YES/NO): YES